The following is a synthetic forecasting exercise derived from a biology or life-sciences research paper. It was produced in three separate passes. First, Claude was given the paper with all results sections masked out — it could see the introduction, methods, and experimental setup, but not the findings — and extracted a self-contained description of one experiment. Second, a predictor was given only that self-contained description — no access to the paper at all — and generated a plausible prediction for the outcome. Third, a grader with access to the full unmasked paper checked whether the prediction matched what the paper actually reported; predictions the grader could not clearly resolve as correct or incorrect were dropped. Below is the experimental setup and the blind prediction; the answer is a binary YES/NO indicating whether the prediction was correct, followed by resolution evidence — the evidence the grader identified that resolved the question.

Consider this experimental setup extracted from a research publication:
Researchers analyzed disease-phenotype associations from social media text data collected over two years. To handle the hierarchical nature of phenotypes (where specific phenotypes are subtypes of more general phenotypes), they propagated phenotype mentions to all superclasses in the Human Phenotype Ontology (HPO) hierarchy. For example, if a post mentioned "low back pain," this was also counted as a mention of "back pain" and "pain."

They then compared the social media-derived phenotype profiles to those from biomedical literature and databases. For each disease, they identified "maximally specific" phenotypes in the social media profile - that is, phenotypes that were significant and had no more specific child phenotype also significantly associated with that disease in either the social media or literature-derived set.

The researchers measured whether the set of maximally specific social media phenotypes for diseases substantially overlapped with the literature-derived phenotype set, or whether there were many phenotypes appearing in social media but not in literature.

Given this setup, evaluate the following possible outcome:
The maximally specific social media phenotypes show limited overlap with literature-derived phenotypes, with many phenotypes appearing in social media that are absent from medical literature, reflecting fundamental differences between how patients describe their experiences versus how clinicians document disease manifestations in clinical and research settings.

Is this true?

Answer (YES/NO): NO